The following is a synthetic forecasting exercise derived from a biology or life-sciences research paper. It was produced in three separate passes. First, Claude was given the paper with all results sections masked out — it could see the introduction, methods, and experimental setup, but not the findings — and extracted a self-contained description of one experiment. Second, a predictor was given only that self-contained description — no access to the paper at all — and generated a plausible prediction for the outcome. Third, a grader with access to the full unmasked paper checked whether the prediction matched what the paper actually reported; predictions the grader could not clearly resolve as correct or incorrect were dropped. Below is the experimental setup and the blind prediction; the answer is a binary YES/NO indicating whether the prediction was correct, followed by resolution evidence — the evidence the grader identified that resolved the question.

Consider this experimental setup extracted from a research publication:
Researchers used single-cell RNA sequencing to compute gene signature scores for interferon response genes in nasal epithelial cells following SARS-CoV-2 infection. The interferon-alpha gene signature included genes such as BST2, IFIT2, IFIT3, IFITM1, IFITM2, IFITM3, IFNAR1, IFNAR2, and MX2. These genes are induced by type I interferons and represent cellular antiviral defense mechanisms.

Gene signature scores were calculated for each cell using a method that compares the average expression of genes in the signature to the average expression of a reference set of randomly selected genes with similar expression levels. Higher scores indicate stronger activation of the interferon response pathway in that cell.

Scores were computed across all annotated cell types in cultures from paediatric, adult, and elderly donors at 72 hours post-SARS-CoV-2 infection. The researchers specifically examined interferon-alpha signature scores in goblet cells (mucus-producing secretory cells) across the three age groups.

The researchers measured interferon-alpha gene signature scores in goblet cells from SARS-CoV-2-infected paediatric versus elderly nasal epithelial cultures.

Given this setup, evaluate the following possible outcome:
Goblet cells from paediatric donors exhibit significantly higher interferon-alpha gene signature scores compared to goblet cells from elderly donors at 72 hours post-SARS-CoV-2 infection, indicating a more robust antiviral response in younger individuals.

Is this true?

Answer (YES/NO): YES